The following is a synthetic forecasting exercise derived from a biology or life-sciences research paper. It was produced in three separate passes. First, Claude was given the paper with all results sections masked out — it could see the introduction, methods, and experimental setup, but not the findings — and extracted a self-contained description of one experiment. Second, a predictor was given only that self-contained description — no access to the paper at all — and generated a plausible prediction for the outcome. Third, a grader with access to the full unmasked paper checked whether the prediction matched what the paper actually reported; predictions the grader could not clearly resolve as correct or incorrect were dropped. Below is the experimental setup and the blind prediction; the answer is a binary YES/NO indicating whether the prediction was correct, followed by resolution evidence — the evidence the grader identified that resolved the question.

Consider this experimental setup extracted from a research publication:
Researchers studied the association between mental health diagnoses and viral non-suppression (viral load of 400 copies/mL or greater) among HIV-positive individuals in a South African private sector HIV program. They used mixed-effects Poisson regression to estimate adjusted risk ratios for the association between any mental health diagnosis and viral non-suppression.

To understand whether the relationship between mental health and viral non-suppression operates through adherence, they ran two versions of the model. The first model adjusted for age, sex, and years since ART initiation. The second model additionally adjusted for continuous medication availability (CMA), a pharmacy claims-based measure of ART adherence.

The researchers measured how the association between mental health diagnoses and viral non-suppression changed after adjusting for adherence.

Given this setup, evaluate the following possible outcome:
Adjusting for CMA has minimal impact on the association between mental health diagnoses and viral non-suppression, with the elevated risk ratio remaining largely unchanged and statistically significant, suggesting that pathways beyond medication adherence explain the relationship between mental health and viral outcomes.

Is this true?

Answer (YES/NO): NO